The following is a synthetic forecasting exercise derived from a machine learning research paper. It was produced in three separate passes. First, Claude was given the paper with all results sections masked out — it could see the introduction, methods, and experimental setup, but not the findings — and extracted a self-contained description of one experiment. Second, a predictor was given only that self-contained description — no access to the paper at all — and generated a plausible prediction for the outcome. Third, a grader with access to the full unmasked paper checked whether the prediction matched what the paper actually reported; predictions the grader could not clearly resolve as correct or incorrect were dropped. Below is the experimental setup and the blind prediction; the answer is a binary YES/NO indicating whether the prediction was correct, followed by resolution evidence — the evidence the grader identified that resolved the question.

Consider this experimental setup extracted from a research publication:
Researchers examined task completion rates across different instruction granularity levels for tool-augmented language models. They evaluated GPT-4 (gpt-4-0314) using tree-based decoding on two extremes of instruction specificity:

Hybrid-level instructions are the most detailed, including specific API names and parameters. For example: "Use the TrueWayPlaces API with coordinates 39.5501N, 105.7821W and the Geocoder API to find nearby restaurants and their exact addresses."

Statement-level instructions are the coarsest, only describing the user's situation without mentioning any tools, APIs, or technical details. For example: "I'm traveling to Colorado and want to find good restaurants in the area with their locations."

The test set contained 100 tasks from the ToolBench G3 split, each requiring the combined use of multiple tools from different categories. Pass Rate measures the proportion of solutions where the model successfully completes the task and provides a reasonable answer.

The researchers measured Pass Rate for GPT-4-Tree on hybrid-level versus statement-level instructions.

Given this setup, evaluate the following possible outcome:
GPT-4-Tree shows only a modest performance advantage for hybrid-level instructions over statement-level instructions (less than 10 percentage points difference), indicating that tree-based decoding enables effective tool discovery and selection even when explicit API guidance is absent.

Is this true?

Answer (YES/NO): NO